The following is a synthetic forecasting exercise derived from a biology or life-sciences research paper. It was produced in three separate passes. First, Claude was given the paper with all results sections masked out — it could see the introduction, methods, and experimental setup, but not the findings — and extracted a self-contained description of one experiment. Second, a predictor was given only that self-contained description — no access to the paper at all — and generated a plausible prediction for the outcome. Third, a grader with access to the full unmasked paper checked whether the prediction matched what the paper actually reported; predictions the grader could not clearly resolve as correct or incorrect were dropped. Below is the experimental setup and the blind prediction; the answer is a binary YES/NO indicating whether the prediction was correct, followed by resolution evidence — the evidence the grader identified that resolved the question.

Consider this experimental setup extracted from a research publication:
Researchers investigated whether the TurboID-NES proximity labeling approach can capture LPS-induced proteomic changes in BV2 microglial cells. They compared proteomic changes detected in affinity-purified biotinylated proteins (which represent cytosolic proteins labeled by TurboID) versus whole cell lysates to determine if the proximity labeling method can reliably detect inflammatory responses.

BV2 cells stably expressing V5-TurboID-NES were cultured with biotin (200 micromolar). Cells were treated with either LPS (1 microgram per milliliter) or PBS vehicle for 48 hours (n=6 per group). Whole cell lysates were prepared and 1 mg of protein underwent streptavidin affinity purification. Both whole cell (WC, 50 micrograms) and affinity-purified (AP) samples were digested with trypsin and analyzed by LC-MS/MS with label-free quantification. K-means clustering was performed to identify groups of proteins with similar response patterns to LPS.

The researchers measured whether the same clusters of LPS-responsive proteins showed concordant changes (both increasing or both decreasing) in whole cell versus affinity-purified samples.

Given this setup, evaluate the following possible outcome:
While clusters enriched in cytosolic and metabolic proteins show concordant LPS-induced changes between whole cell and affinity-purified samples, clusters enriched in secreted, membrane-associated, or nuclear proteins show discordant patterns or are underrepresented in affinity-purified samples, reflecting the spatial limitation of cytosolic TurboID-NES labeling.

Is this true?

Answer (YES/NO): NO